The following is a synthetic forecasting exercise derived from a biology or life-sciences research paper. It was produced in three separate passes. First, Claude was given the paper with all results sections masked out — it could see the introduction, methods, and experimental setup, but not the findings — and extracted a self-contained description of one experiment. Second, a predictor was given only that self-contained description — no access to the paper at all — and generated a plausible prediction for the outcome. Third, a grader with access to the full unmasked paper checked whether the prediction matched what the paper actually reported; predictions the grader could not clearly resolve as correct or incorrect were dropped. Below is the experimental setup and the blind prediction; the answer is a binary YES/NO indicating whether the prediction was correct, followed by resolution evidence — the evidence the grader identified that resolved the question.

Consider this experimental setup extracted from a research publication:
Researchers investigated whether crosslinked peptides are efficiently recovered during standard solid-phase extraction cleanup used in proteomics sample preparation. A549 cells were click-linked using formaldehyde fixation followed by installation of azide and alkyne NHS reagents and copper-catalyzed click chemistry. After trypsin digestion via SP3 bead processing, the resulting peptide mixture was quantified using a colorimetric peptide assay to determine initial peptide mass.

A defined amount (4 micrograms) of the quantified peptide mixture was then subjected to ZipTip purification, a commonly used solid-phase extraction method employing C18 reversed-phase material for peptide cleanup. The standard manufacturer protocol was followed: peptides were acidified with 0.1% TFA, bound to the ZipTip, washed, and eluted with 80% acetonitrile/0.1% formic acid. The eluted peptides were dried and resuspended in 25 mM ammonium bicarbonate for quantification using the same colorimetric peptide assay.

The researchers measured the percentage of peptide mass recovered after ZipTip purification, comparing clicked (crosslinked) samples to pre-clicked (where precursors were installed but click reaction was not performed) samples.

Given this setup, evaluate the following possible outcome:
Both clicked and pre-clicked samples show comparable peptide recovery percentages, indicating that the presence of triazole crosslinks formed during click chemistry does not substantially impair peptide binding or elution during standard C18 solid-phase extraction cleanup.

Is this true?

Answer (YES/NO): NO